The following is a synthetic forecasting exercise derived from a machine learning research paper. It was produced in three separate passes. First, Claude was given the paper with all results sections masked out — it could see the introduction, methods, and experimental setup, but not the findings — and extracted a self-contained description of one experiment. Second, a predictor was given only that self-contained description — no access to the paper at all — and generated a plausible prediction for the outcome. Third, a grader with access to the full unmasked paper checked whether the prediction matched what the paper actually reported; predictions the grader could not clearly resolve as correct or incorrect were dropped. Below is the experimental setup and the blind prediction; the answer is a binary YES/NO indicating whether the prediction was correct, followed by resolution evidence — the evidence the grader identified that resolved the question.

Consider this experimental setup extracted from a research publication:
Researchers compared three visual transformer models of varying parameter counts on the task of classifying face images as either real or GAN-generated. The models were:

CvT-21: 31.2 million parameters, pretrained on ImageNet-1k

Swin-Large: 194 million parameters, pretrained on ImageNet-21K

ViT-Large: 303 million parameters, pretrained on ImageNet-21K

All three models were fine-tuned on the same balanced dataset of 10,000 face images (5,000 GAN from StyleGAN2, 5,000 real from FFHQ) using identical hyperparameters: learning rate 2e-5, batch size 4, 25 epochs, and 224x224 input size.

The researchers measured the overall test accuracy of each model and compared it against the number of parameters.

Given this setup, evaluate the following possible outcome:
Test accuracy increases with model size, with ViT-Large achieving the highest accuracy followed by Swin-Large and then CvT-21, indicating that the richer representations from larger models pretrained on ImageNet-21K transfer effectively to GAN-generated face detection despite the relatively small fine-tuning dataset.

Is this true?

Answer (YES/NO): NO